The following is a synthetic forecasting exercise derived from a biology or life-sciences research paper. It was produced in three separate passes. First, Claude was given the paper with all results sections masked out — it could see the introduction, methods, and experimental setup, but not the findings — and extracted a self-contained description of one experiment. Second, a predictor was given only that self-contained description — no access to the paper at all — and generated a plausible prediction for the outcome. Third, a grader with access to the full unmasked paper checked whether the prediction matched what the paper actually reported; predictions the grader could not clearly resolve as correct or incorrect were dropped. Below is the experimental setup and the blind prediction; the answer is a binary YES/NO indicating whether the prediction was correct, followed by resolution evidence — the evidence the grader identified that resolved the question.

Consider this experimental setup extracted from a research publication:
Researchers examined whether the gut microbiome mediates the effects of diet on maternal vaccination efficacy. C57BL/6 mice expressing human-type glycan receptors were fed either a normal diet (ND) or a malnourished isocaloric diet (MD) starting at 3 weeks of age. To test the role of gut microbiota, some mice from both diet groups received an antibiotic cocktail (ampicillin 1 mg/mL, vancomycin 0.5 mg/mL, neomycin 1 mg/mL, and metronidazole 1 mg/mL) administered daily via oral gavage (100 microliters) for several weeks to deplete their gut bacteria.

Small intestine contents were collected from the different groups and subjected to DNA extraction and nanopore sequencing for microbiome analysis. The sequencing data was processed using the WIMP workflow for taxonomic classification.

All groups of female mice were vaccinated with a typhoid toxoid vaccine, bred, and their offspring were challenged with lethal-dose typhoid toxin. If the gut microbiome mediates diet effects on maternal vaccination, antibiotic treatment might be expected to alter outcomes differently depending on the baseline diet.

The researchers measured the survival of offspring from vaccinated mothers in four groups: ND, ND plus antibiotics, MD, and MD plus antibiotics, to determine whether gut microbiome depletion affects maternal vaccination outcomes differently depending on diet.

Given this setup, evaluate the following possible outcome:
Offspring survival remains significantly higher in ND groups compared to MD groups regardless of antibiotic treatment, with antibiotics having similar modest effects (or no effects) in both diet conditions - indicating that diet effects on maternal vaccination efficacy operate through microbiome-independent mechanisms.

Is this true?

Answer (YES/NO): YES